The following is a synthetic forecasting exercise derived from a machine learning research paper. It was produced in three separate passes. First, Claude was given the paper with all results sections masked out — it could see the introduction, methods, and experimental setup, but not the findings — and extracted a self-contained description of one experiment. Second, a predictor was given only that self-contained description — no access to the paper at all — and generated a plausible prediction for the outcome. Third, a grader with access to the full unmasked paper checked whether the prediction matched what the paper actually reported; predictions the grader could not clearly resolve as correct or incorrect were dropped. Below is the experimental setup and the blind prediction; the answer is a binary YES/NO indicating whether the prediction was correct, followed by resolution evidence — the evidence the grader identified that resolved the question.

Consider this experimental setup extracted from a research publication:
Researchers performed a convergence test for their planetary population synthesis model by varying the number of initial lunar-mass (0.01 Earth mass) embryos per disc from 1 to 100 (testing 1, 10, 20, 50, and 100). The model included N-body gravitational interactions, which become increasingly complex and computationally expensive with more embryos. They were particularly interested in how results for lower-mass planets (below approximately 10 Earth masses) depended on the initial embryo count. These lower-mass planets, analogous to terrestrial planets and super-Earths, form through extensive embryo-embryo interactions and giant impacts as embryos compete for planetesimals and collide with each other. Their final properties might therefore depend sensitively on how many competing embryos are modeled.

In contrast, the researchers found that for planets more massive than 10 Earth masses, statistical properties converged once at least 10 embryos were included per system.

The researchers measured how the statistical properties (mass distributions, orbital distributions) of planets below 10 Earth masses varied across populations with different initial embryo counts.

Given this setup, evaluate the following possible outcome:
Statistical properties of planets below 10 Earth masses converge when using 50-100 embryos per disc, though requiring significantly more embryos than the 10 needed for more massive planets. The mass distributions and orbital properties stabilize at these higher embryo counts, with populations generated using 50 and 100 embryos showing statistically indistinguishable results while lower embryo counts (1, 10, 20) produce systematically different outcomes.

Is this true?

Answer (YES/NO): NO